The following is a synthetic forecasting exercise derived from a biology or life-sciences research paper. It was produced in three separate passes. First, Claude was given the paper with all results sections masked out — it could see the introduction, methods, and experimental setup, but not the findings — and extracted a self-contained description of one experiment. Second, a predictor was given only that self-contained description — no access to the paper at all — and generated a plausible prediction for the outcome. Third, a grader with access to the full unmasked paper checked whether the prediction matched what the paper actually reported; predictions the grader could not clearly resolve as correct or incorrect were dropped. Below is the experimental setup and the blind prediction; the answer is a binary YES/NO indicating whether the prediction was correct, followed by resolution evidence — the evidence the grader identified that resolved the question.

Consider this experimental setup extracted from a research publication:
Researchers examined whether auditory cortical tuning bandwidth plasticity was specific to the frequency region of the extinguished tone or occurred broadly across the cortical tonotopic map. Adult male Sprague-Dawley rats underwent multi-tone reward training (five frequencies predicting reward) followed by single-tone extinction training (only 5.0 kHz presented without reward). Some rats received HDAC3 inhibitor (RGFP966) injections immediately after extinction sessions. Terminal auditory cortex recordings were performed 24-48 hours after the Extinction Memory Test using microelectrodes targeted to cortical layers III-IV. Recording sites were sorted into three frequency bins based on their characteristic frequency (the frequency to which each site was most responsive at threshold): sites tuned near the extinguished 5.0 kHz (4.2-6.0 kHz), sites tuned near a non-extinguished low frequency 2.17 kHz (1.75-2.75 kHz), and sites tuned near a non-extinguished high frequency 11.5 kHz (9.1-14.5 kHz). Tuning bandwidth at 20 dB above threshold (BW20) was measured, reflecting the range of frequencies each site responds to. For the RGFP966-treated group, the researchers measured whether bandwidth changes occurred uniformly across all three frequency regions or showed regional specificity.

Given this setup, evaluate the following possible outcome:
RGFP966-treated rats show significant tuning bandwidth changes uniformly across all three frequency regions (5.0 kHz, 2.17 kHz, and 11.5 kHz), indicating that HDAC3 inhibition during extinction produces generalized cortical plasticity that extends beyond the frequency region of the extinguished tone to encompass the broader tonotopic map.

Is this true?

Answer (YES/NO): NO